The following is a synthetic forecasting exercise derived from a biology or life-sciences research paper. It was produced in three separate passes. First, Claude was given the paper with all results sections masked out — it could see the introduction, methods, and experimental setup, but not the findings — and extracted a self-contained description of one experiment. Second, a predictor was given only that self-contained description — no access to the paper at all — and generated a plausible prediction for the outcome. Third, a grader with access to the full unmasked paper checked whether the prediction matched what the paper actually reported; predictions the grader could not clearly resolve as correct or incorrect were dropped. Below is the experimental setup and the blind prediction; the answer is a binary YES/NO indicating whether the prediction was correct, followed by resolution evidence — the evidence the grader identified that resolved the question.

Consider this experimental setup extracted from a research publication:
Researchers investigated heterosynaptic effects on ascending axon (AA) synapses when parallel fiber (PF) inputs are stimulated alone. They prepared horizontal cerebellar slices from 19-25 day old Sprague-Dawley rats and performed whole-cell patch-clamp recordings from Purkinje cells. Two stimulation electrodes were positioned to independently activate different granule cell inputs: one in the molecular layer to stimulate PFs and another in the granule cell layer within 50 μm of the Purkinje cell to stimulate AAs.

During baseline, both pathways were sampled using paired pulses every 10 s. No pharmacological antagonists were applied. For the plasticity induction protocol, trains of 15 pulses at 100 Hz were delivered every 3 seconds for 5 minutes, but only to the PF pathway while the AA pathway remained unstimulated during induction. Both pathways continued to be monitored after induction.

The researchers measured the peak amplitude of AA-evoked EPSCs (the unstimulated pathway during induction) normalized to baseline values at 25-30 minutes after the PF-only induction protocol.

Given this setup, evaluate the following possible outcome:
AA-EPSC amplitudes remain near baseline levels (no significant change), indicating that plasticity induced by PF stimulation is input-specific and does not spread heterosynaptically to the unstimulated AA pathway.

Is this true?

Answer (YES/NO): NO